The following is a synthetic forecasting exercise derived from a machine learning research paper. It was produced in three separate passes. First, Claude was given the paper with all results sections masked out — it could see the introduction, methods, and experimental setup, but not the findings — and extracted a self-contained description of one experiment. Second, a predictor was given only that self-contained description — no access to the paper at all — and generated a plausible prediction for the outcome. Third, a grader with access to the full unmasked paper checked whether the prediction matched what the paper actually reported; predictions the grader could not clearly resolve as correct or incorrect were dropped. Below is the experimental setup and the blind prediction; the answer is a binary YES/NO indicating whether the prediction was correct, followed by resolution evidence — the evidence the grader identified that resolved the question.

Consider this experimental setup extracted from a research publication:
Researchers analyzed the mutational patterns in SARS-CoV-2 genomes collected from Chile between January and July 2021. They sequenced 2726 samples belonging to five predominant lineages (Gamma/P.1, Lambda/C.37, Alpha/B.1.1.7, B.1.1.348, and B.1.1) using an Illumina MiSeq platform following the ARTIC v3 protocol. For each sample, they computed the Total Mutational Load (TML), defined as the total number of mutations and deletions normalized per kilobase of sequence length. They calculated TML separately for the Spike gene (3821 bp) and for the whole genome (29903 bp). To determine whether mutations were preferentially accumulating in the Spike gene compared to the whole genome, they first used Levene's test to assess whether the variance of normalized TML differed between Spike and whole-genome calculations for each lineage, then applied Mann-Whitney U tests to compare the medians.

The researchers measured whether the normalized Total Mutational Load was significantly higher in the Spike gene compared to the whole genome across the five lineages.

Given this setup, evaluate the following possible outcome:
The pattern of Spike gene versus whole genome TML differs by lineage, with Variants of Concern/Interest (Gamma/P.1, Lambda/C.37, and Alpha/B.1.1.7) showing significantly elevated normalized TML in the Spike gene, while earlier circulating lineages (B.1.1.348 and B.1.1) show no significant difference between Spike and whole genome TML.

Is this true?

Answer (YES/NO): NO